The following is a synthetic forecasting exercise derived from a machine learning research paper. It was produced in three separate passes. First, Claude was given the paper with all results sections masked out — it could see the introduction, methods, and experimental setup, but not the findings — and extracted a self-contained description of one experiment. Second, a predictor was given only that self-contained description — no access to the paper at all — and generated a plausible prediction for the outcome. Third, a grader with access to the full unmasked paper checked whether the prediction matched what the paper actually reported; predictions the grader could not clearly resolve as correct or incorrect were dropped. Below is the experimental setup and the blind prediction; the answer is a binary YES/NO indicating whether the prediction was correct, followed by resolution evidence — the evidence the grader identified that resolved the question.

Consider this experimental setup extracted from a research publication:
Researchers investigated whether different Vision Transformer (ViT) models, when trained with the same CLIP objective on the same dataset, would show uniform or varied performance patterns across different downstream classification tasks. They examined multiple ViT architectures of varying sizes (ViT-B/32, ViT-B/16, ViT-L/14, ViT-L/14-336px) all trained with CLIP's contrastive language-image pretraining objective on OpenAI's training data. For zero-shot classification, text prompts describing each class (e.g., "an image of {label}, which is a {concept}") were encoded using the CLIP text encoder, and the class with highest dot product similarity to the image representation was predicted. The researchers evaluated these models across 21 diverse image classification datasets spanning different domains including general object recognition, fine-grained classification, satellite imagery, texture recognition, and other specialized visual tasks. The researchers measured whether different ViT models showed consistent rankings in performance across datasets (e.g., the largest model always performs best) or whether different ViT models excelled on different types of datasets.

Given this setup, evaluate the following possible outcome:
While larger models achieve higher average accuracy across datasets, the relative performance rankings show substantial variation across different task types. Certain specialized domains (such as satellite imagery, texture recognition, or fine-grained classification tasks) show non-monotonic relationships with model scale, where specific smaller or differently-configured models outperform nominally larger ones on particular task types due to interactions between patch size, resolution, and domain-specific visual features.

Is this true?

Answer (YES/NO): YES